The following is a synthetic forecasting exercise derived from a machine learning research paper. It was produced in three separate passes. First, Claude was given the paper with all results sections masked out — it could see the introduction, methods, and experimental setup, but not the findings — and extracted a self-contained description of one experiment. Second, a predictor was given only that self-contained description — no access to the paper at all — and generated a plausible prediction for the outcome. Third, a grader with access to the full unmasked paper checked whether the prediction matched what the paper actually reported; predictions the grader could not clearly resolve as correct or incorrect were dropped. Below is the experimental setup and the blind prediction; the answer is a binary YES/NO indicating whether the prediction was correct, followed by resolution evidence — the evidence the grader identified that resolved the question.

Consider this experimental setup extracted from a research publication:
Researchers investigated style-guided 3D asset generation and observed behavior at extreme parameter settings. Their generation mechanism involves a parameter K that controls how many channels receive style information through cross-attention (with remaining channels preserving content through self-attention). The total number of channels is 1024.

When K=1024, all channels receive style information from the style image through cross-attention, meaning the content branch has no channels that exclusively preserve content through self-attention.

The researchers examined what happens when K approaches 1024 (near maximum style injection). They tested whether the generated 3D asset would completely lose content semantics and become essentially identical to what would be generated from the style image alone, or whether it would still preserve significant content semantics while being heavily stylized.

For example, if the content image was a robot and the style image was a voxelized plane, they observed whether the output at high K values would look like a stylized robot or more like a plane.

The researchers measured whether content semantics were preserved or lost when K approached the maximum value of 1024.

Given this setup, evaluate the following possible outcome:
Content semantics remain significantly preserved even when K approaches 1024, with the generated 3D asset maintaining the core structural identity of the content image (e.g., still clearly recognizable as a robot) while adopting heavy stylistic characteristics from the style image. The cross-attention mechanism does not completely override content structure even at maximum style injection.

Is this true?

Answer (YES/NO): YES